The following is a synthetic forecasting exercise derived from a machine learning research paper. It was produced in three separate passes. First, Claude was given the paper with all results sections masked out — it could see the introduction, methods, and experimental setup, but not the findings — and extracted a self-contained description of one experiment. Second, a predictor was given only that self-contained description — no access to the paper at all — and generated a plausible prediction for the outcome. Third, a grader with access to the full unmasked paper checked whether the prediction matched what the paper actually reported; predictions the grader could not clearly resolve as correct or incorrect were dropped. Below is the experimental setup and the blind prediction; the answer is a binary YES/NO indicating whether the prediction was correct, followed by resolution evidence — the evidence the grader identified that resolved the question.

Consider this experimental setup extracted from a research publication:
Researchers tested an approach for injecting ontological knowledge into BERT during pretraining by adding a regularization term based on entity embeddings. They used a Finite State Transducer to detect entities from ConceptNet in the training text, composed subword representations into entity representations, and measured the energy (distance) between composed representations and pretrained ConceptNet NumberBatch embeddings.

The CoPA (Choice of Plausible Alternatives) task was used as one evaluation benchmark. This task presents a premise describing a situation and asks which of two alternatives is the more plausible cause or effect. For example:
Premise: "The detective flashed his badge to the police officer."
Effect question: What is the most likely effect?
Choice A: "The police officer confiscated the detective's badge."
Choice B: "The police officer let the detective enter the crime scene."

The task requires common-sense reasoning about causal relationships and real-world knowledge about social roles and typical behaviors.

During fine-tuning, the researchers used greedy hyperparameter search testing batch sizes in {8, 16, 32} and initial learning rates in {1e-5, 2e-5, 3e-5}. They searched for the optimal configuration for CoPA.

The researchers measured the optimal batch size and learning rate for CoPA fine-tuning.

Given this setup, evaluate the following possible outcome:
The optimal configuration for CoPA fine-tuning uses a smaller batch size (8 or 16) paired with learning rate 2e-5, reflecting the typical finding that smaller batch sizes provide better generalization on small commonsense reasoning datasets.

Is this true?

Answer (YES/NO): YES